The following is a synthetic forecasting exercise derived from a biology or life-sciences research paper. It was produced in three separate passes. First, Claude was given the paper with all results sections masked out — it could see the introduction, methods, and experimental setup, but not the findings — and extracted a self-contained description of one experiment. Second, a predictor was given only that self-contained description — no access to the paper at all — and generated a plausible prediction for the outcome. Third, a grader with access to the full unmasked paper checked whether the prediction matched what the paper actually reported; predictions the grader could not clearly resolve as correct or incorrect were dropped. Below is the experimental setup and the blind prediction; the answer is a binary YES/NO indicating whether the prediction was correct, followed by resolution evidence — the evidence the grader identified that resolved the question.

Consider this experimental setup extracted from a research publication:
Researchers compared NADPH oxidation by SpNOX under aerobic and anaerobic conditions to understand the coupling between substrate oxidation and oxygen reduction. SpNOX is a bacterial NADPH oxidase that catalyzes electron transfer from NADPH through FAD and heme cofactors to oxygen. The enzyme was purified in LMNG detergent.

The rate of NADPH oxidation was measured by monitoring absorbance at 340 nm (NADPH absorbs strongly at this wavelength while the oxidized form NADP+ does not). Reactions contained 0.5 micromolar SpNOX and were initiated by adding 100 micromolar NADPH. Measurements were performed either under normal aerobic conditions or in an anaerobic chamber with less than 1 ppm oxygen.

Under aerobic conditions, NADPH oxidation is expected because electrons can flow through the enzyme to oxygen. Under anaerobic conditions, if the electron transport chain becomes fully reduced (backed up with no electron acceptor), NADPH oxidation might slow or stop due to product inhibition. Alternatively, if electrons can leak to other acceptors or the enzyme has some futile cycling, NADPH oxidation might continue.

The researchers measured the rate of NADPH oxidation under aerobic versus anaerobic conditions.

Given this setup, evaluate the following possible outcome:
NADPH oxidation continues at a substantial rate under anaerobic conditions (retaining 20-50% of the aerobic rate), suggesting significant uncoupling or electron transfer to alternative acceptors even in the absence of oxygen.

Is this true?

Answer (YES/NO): NO